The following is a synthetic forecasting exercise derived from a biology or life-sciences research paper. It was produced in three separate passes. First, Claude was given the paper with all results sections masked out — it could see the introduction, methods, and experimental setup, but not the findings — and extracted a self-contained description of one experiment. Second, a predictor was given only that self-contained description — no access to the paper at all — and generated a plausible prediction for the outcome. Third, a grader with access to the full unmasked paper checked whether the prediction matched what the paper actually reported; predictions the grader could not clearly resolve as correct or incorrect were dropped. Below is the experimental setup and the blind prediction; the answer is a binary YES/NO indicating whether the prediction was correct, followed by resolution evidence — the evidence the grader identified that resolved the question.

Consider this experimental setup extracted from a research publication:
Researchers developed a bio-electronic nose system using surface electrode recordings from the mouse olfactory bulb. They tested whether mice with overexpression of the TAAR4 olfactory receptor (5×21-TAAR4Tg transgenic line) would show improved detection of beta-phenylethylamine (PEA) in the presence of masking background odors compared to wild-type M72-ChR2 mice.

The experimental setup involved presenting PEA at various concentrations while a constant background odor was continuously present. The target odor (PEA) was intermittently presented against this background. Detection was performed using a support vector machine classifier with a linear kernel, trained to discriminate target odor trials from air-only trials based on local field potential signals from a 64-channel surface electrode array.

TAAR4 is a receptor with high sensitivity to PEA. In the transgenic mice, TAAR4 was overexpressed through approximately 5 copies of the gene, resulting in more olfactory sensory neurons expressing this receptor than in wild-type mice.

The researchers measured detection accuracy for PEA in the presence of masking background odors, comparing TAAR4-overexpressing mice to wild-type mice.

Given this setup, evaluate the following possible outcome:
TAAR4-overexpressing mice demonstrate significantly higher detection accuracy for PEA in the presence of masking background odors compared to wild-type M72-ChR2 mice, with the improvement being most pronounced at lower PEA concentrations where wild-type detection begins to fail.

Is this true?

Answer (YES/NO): NO